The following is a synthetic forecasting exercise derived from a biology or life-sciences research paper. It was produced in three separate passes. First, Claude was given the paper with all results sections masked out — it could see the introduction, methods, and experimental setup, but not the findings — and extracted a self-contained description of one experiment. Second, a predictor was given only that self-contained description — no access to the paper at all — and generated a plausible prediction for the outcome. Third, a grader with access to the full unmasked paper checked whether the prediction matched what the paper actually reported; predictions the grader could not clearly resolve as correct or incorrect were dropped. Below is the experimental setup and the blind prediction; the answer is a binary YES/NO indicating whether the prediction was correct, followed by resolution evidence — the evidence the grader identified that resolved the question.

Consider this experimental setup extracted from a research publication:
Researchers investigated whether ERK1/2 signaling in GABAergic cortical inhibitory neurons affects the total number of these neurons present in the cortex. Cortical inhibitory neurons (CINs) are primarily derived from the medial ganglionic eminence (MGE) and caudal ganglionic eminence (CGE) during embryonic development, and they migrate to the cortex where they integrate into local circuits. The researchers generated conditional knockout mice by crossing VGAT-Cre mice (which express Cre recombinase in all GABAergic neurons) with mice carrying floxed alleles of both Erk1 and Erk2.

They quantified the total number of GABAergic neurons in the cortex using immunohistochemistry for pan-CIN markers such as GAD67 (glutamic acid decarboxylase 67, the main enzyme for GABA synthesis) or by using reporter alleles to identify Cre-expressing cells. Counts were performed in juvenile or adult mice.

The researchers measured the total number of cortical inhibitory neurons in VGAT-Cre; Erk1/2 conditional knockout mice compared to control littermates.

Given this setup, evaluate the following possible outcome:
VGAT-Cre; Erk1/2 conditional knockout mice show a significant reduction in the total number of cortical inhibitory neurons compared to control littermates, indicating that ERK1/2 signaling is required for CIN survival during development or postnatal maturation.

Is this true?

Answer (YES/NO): NO